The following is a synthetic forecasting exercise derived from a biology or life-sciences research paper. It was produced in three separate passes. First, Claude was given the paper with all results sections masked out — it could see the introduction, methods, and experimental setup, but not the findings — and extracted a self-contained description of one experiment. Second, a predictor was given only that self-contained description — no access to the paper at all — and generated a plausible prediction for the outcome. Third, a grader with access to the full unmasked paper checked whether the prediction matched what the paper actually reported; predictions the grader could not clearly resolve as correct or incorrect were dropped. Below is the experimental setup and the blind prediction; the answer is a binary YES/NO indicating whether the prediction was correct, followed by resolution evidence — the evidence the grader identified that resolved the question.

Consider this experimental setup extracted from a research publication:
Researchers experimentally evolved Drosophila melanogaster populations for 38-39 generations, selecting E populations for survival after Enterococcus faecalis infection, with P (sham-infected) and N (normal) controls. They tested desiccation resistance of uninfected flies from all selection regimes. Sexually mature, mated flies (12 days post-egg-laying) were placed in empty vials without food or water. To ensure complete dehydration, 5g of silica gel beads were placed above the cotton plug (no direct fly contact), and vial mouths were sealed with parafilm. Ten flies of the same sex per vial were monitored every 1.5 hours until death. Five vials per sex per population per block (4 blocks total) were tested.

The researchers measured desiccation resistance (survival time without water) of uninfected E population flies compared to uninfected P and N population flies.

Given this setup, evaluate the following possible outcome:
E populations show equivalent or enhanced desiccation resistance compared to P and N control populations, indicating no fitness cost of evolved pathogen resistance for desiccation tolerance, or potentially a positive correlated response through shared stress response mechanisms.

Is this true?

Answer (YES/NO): YES